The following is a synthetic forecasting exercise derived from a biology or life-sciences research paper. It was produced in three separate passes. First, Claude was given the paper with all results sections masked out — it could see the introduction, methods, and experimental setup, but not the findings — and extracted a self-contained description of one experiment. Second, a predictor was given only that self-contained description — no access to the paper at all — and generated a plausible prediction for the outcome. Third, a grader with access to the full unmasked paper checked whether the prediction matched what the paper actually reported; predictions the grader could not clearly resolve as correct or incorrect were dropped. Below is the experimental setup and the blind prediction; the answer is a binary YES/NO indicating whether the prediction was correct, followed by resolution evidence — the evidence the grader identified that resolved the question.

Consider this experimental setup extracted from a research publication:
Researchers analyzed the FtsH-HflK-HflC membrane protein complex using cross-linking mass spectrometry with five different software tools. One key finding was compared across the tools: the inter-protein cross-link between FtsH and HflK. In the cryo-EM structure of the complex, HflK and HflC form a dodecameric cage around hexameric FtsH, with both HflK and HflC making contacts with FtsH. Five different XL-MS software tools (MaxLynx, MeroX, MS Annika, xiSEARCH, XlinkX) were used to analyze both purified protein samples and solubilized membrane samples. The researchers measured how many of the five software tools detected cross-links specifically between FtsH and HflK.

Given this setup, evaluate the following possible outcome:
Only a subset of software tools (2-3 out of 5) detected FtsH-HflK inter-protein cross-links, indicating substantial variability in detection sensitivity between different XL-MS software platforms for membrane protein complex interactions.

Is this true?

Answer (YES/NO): NO